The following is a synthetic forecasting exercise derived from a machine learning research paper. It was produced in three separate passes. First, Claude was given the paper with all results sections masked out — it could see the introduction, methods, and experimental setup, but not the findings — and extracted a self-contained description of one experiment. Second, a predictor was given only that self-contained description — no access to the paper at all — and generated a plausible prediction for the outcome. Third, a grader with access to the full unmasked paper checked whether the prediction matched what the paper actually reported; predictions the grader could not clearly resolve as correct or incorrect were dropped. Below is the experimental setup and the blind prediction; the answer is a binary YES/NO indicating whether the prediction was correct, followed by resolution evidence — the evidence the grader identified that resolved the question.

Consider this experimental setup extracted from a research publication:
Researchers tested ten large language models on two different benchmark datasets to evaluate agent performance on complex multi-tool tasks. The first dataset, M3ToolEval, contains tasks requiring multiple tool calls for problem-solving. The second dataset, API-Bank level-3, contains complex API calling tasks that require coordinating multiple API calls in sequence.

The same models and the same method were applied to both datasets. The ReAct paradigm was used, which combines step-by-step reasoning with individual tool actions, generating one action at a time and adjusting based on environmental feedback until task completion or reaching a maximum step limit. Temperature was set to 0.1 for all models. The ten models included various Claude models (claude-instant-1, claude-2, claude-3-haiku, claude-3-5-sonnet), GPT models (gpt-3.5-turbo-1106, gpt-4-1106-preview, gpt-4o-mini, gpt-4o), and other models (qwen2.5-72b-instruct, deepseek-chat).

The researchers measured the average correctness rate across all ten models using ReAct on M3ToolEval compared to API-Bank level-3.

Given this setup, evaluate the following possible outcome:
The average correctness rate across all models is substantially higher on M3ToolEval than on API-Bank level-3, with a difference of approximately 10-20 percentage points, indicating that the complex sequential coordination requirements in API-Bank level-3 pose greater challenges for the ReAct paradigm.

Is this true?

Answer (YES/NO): NO